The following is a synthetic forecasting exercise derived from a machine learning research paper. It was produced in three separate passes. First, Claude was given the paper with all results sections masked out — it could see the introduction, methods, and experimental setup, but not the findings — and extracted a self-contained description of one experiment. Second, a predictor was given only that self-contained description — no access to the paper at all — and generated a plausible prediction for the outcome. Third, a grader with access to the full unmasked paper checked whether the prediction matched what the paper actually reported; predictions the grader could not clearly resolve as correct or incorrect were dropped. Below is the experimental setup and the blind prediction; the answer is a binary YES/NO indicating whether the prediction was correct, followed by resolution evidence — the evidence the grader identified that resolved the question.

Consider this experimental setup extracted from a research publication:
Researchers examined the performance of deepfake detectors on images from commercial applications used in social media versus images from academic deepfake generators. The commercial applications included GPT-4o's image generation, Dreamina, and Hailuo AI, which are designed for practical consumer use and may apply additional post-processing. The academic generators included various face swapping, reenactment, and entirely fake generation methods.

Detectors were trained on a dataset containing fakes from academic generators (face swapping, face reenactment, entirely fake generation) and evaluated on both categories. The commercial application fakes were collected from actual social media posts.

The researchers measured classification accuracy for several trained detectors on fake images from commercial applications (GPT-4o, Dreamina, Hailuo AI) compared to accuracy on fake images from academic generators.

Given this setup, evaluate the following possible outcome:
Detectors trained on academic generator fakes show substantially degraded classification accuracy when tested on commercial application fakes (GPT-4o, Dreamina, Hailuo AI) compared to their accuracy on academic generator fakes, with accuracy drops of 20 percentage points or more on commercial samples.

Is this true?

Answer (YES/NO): NO